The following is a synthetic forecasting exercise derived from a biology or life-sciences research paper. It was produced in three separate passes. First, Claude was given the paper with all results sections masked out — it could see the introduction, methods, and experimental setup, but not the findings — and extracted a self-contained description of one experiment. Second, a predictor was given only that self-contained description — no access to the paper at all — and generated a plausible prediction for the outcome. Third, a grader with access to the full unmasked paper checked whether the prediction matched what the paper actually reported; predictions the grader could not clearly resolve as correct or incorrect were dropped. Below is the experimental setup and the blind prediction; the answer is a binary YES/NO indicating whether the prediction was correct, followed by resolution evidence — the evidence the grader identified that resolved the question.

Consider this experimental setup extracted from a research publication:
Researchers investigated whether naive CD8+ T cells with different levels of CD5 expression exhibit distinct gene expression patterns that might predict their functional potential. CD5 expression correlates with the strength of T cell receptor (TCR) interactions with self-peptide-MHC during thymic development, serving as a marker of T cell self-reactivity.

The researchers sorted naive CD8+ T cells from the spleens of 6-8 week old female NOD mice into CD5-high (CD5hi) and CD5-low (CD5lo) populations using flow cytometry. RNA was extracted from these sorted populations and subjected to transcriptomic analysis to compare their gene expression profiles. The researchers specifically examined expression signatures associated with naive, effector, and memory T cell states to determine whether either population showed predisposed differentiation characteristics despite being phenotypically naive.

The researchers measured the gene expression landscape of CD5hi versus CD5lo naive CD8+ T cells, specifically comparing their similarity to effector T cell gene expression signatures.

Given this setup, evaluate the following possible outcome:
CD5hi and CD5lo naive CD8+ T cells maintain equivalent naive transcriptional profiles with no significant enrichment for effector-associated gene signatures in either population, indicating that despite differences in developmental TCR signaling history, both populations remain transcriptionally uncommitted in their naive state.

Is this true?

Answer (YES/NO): NO